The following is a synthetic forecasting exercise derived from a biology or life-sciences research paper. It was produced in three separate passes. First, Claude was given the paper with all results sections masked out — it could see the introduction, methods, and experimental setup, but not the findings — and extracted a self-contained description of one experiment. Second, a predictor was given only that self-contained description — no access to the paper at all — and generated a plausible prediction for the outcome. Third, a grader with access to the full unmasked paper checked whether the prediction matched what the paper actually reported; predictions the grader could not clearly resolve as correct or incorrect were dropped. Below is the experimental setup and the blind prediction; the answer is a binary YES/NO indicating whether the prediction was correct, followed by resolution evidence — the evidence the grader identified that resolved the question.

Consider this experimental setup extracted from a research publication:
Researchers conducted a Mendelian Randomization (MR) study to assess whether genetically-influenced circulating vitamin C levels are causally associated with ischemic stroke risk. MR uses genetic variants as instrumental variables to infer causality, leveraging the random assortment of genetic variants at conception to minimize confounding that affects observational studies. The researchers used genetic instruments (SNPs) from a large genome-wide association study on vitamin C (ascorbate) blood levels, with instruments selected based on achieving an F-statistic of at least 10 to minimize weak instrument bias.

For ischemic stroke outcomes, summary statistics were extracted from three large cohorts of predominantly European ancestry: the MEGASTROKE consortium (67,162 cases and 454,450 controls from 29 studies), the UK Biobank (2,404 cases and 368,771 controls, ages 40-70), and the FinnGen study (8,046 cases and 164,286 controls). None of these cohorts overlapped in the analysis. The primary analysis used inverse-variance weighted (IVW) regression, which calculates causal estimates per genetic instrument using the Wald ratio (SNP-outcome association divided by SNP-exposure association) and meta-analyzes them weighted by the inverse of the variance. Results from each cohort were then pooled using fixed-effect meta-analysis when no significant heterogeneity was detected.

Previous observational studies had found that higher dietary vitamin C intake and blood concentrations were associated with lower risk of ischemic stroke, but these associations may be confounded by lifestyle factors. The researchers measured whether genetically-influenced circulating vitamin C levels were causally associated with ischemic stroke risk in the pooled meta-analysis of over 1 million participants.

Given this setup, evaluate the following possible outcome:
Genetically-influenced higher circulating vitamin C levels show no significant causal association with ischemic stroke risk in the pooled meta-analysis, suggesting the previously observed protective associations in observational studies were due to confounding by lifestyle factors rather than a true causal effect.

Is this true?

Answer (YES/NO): YES